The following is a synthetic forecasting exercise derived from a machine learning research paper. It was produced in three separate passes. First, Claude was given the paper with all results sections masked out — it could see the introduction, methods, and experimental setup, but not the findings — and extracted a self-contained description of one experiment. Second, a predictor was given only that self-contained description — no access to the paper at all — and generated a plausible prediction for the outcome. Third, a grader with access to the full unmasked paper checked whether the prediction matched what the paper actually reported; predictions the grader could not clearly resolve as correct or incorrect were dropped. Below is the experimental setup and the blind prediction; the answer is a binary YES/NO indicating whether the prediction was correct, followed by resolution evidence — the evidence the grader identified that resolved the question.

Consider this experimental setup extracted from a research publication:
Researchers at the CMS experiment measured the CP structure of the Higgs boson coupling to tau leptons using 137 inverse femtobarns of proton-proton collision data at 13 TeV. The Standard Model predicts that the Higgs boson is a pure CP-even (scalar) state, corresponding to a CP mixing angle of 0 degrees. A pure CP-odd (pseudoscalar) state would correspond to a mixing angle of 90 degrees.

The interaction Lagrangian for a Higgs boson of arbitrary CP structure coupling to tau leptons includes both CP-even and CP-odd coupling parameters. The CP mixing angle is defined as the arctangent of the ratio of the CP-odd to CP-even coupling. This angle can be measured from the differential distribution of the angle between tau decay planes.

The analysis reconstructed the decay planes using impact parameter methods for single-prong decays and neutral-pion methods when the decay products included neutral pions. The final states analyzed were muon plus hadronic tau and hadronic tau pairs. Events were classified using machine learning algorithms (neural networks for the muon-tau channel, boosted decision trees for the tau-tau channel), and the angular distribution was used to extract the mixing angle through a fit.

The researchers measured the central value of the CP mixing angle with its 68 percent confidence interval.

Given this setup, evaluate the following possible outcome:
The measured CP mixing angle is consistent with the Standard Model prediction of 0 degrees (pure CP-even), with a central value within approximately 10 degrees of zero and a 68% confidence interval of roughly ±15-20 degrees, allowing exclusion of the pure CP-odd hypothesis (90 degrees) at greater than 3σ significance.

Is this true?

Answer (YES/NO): YES